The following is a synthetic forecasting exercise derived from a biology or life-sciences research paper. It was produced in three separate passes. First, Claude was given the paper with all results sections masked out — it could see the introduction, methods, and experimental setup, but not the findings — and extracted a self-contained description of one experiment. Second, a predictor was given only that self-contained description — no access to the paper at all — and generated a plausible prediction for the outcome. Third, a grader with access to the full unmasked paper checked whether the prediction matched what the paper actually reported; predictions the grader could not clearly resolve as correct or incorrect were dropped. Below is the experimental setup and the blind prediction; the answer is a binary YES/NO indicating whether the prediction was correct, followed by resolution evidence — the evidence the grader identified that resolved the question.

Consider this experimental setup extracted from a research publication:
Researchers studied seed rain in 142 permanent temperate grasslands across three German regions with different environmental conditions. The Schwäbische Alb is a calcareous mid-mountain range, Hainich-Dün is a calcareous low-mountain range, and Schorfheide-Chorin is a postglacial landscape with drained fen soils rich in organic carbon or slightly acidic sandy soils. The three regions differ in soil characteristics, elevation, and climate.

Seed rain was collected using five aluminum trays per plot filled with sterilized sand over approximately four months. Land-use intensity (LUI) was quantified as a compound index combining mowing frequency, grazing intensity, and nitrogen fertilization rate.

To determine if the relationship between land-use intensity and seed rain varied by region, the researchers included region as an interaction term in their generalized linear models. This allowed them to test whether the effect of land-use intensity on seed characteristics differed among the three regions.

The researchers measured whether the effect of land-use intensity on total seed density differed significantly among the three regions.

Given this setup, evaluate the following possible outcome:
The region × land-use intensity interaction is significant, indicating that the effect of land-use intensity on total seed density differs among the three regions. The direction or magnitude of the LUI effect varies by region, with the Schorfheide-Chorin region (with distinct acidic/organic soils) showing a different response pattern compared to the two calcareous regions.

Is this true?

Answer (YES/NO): NO